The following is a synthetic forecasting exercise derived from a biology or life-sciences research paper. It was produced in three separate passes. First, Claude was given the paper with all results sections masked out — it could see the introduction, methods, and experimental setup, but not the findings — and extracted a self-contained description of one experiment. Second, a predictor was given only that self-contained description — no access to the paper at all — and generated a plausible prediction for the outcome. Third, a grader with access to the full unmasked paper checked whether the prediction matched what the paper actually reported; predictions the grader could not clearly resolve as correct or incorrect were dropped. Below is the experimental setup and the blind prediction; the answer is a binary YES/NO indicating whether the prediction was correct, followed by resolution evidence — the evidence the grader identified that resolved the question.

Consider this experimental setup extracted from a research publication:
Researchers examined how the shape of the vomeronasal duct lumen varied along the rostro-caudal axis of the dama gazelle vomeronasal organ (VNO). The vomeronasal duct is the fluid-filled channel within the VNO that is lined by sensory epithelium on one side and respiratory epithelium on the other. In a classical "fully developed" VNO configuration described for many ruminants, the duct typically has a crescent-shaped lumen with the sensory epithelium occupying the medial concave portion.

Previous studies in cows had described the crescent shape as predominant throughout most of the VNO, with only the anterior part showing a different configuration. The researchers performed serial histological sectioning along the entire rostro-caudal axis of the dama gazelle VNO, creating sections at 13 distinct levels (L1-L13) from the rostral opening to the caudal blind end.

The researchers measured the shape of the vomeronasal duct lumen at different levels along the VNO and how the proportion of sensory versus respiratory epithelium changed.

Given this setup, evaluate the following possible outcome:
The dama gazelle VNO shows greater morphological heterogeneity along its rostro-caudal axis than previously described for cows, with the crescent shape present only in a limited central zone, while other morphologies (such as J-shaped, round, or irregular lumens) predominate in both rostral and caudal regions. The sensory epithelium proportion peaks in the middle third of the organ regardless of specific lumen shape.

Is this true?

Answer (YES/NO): NO